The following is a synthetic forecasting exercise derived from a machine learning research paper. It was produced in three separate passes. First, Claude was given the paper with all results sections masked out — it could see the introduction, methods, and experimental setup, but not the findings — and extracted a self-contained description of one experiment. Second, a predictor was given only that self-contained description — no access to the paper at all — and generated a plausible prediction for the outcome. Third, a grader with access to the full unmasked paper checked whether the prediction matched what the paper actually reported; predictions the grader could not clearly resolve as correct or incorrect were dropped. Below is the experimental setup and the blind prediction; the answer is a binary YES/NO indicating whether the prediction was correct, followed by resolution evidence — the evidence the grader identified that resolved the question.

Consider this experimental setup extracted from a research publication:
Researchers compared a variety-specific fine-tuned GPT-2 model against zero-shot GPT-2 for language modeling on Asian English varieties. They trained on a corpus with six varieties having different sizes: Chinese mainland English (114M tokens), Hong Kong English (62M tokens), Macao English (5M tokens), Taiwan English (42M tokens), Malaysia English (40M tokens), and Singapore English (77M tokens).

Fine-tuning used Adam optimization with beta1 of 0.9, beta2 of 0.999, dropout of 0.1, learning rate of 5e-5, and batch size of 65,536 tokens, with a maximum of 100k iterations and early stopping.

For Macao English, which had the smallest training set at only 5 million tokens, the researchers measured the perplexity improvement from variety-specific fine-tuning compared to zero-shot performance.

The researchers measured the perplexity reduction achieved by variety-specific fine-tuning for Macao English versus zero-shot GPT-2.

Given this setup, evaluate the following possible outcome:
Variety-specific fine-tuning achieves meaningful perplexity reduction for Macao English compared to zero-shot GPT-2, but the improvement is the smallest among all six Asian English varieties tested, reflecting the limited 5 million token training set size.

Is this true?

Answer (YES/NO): NO